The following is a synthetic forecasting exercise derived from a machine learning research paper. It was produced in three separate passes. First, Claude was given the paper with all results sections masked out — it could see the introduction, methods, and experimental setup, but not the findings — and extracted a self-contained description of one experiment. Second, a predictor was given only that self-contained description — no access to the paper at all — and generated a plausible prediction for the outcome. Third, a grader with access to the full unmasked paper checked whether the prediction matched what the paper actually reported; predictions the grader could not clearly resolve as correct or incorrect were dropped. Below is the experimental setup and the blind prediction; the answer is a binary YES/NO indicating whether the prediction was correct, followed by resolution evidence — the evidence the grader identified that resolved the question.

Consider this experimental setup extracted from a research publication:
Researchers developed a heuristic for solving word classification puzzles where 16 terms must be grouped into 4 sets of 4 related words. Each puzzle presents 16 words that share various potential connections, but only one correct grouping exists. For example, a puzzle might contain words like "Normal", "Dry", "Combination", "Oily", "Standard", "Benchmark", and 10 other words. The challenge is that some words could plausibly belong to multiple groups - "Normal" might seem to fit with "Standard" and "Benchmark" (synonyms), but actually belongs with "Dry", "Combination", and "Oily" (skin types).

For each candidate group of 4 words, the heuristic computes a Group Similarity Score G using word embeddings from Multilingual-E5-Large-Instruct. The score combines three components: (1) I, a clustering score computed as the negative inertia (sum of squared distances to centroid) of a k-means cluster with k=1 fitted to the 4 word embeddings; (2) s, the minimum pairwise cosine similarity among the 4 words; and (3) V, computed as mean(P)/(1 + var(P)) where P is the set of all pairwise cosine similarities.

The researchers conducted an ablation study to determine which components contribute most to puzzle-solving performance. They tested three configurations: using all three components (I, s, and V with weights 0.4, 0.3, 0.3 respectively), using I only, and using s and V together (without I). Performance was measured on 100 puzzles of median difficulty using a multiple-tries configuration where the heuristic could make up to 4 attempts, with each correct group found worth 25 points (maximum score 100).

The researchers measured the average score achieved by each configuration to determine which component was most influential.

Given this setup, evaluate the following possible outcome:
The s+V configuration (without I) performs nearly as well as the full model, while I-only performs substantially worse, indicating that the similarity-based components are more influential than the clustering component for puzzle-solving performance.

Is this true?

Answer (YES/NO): NO